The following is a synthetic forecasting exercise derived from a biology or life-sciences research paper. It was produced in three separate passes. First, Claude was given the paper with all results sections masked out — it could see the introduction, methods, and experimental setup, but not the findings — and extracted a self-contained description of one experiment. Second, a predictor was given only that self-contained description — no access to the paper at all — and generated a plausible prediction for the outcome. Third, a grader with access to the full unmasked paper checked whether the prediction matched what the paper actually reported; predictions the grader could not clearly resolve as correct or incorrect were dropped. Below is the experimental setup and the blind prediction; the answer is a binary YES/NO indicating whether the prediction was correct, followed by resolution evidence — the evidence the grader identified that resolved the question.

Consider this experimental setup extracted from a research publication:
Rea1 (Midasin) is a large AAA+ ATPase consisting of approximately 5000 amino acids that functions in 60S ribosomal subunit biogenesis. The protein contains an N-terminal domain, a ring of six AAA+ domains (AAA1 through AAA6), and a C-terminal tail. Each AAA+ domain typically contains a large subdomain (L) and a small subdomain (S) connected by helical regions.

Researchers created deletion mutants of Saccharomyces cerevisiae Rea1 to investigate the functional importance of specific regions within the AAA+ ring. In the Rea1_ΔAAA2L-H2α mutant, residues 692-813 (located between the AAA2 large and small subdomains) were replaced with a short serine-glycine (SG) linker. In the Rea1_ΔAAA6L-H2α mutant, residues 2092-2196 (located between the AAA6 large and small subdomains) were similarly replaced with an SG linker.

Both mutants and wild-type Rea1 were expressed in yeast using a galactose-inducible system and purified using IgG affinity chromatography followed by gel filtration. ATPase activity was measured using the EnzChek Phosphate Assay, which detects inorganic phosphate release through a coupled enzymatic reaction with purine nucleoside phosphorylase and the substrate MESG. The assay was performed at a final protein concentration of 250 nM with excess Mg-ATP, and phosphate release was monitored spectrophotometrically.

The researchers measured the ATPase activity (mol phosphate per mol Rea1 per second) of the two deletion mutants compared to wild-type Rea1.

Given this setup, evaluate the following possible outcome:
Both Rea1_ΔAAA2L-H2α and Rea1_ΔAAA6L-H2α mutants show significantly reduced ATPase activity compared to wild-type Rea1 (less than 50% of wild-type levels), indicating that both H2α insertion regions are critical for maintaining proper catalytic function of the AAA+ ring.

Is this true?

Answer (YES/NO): NO